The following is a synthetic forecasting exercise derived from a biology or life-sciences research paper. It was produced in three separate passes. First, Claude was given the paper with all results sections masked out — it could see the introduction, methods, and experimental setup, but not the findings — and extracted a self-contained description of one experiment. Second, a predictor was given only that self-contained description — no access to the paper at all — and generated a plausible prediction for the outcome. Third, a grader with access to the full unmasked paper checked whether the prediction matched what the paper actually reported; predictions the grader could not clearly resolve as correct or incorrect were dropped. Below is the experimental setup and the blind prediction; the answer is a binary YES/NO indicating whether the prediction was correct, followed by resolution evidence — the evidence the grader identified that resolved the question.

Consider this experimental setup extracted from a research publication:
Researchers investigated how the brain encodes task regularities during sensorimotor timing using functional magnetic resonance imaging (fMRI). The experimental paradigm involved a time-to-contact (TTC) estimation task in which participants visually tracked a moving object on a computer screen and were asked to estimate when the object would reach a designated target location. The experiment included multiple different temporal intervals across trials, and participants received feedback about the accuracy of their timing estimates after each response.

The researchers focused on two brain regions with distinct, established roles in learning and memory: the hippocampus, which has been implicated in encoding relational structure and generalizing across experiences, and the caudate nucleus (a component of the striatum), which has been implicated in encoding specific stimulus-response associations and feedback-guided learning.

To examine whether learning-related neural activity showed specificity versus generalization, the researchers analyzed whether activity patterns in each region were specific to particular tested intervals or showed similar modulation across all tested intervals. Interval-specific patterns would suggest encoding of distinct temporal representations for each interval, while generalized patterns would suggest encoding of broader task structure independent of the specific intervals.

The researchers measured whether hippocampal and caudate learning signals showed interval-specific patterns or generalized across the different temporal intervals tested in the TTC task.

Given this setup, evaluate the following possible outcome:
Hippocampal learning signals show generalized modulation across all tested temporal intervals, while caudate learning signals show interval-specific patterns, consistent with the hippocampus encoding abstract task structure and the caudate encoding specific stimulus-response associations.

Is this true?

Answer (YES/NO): YES